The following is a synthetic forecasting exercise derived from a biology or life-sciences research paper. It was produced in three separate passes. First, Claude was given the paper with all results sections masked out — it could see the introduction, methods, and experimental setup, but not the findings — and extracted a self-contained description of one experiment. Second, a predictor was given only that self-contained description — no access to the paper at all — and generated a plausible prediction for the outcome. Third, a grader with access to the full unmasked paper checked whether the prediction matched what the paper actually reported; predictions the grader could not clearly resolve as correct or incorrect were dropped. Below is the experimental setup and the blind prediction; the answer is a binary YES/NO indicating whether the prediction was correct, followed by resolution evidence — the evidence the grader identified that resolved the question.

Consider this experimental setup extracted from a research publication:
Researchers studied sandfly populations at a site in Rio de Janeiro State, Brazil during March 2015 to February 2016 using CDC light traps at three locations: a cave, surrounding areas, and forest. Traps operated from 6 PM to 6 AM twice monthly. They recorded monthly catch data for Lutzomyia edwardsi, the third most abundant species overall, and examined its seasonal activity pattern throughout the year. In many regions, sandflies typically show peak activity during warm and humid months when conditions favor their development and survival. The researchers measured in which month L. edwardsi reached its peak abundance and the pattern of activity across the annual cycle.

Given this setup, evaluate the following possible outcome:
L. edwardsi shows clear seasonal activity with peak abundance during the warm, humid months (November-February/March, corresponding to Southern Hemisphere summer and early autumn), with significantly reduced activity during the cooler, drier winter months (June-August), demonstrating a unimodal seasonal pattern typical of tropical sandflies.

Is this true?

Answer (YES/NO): NO